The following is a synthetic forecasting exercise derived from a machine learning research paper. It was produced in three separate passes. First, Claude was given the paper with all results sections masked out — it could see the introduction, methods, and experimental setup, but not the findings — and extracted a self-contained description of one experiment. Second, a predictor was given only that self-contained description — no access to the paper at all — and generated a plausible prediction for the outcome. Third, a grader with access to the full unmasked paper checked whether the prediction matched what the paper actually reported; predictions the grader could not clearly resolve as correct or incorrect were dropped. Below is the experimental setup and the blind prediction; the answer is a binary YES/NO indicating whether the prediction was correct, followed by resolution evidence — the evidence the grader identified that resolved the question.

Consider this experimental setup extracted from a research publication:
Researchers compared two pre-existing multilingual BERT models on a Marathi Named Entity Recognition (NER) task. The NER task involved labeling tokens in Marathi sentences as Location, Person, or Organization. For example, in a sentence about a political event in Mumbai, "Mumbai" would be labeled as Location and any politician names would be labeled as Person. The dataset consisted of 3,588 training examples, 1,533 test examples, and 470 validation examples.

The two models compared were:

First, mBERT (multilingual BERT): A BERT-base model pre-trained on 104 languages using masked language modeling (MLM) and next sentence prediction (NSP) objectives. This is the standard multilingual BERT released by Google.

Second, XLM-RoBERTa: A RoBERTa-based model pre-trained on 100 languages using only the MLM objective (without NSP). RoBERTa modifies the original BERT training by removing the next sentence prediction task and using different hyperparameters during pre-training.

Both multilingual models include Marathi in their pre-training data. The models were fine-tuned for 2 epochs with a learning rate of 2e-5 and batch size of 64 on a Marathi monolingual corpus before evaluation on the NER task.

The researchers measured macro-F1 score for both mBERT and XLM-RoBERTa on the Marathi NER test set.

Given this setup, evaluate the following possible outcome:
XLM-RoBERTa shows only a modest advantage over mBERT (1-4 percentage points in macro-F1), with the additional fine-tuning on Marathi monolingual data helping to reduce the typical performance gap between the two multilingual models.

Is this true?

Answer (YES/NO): YES